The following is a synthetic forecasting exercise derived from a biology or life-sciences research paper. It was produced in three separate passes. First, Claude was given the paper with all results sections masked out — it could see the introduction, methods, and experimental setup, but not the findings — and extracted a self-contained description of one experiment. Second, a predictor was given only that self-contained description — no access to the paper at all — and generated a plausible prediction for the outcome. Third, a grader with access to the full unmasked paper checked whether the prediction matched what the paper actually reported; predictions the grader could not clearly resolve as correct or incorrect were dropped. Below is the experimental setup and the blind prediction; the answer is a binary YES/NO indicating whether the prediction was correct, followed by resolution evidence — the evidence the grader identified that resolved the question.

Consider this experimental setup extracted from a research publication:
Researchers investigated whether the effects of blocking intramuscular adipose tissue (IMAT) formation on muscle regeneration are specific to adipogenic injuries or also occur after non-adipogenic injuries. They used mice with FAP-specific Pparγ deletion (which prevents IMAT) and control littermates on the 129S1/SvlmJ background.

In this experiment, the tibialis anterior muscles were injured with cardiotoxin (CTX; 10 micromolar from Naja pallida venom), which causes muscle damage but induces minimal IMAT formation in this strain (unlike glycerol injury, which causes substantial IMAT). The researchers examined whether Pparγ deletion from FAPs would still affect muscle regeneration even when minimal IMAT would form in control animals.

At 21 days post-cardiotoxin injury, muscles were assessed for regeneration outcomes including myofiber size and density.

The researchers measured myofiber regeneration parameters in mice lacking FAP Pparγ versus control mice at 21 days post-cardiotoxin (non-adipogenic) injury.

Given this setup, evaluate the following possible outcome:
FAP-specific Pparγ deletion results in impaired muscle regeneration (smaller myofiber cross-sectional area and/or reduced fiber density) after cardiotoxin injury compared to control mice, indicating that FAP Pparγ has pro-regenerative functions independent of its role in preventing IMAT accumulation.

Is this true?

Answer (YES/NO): NO